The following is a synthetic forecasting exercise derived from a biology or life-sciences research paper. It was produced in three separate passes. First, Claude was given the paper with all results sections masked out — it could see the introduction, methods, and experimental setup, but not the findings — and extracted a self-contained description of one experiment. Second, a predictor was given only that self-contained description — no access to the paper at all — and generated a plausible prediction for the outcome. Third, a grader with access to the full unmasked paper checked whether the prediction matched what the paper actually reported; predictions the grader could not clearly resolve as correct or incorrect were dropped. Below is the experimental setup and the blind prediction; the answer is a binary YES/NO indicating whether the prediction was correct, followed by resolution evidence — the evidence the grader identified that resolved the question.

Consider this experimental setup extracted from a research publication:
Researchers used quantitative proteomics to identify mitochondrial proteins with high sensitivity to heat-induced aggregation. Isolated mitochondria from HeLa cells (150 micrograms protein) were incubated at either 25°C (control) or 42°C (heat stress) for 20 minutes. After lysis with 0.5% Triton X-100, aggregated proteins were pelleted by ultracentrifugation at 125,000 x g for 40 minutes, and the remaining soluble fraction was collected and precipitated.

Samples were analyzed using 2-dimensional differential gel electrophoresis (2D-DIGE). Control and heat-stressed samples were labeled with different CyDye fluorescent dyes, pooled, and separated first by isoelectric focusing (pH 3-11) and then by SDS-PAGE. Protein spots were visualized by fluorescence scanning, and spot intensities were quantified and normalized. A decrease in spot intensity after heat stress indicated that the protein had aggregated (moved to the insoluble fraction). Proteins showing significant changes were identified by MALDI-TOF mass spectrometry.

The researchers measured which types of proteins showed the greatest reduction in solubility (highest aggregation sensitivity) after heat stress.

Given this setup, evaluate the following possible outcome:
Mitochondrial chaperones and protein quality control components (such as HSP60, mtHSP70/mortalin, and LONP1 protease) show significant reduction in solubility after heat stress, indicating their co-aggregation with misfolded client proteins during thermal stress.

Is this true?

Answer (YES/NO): NO